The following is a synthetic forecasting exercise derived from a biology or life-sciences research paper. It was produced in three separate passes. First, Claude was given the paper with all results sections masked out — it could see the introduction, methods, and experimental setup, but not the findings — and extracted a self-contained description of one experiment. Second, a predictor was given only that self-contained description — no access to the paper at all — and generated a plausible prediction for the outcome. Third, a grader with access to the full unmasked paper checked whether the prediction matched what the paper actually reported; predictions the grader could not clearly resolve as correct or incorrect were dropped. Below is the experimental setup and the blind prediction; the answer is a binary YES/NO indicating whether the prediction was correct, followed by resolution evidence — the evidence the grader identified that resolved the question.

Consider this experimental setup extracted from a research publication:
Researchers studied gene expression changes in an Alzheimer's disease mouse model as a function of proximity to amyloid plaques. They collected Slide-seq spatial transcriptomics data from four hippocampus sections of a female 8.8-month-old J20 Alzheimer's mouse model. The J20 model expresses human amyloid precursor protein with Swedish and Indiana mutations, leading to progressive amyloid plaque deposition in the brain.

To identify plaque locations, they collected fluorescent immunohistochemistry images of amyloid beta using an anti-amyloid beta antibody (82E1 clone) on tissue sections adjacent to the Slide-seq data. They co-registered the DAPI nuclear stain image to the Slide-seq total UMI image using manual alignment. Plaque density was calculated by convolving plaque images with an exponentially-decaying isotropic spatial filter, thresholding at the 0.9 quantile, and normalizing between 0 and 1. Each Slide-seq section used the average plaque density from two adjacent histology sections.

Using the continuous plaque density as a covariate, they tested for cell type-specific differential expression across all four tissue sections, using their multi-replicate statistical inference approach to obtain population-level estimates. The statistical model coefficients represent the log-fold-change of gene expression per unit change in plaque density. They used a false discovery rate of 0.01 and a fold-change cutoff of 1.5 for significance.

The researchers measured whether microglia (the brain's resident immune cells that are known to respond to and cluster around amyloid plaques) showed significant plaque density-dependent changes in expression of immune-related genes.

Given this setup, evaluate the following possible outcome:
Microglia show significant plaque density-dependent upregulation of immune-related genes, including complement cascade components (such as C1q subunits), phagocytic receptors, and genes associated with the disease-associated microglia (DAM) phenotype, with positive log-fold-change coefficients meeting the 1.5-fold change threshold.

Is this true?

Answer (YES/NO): NO